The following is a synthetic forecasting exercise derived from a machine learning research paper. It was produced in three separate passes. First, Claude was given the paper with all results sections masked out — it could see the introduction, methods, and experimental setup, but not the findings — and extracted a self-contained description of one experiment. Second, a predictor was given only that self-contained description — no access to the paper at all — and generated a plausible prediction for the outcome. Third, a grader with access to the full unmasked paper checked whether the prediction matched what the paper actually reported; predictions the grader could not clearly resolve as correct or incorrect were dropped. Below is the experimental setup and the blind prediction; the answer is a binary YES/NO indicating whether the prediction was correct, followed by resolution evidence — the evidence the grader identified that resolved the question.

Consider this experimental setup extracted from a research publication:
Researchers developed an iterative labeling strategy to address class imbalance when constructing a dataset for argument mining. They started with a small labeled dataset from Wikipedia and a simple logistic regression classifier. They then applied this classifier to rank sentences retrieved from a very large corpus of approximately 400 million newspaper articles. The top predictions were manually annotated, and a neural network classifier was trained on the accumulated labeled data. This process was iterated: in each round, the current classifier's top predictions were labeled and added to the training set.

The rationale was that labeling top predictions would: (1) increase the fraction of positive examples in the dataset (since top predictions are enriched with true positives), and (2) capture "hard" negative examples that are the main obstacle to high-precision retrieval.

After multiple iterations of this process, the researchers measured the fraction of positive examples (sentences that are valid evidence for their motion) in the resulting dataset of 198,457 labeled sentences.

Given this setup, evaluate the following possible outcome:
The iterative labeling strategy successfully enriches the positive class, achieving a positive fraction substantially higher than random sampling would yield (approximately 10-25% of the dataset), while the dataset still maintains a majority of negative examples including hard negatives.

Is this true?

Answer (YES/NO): NO